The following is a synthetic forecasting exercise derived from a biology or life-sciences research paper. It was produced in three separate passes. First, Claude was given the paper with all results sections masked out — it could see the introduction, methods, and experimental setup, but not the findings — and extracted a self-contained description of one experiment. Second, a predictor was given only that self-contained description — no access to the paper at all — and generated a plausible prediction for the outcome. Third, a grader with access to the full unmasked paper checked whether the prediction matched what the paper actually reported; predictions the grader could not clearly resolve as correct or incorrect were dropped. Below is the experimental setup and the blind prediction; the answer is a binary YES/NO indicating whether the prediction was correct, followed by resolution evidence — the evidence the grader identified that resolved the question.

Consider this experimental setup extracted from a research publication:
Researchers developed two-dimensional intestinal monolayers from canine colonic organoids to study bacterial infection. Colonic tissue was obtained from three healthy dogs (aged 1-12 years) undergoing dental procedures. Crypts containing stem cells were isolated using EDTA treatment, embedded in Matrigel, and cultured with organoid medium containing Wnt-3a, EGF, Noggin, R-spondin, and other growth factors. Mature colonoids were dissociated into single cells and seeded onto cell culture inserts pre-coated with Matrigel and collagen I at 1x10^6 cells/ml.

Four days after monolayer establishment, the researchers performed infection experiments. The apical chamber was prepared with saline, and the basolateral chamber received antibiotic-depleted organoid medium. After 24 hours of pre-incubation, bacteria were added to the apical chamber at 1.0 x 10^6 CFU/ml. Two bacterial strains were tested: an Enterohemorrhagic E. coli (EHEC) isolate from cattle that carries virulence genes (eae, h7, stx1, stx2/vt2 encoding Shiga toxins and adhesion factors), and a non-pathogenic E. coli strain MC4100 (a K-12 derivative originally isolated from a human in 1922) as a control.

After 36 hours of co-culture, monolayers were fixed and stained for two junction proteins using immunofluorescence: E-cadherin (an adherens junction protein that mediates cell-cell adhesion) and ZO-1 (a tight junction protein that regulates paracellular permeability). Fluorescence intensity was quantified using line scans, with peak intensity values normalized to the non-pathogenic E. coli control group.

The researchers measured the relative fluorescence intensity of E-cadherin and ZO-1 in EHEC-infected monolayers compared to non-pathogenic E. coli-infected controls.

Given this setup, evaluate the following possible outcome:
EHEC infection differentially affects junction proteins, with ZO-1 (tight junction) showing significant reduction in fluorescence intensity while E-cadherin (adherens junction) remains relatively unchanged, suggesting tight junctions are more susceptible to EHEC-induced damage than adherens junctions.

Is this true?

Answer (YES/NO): YES